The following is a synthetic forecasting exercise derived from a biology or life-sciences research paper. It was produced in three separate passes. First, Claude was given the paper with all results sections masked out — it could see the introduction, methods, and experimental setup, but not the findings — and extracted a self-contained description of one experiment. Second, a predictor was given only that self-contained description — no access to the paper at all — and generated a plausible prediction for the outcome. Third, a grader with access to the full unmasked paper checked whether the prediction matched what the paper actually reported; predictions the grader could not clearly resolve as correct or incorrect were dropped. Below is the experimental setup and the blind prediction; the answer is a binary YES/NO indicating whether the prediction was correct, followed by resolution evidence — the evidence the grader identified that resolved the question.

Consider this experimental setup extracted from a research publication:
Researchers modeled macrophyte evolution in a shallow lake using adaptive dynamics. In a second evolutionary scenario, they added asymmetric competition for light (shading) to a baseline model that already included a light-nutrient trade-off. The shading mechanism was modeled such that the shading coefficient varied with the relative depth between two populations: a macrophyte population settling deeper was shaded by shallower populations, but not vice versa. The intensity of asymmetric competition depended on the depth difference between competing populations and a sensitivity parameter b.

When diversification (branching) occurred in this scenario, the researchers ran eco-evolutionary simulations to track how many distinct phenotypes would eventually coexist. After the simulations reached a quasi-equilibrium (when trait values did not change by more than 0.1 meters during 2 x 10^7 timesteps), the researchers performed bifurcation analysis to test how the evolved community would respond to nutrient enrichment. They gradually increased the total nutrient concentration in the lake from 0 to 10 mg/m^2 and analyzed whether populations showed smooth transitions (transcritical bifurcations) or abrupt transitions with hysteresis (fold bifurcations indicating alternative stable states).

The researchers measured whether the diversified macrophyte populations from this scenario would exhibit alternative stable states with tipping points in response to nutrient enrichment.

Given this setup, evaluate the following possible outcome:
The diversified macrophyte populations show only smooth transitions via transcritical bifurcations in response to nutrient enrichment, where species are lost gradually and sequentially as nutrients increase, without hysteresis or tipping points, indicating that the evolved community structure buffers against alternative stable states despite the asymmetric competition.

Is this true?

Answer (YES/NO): YES